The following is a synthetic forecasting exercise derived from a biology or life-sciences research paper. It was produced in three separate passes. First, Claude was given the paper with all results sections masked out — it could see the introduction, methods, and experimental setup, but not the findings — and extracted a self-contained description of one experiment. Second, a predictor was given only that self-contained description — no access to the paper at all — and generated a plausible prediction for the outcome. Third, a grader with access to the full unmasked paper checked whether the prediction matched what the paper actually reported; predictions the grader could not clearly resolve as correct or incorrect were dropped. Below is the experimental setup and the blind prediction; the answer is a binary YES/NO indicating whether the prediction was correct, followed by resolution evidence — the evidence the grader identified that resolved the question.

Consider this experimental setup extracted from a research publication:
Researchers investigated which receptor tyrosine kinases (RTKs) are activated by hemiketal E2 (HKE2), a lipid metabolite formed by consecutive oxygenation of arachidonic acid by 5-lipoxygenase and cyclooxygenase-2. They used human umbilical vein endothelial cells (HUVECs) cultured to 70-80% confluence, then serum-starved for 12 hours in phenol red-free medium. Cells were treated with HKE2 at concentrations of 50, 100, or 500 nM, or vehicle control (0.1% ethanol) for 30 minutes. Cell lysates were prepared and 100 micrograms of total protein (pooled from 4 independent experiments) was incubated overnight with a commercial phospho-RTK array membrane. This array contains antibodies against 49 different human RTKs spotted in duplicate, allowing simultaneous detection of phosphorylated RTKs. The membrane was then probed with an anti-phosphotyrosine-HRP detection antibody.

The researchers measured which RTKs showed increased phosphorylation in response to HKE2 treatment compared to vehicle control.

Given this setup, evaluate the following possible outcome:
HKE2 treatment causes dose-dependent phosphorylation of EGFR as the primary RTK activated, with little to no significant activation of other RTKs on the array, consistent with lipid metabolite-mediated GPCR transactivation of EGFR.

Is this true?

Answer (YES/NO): NO